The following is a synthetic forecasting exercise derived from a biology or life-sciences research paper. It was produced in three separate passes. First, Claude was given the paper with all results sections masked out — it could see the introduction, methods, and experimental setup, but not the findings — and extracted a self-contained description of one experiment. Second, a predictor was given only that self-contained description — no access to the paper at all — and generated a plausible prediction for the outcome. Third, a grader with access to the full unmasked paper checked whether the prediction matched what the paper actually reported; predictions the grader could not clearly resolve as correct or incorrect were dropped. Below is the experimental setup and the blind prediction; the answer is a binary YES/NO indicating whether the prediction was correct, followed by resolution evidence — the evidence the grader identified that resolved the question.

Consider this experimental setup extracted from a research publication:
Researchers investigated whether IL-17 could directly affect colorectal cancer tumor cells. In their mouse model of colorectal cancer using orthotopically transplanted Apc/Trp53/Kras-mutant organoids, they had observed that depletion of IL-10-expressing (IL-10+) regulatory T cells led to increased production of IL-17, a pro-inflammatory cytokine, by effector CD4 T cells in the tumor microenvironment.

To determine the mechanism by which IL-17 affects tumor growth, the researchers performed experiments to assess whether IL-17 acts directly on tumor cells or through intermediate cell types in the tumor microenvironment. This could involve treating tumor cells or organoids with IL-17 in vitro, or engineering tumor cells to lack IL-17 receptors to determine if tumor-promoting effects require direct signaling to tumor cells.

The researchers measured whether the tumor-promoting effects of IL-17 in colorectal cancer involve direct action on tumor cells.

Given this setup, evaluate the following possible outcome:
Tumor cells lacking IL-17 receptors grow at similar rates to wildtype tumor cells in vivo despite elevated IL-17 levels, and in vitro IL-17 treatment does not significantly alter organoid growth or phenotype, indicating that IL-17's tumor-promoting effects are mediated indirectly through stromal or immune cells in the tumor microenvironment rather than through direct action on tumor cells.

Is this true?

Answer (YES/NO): NO